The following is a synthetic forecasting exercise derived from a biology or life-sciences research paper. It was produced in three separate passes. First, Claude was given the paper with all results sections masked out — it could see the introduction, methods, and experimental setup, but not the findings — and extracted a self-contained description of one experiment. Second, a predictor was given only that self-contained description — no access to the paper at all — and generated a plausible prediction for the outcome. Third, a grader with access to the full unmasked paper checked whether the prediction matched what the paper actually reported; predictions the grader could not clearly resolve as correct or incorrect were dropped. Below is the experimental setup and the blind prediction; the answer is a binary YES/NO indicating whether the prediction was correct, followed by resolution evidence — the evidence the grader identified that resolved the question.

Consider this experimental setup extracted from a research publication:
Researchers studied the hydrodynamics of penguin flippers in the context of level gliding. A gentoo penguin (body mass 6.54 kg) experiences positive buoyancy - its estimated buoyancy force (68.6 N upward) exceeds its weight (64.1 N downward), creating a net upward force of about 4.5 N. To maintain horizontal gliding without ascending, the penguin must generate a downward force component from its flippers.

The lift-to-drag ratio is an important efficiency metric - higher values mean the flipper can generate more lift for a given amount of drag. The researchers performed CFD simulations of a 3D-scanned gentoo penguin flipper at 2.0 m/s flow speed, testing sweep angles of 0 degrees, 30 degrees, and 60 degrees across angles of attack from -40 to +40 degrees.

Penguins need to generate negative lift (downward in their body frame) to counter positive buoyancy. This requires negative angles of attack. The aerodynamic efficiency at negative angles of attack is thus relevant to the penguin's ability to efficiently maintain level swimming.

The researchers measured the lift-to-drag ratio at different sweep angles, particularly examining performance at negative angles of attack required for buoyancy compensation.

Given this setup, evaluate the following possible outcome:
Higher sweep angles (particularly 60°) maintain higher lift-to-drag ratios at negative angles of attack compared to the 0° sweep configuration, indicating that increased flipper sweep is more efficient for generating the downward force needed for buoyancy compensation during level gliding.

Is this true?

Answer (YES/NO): NO